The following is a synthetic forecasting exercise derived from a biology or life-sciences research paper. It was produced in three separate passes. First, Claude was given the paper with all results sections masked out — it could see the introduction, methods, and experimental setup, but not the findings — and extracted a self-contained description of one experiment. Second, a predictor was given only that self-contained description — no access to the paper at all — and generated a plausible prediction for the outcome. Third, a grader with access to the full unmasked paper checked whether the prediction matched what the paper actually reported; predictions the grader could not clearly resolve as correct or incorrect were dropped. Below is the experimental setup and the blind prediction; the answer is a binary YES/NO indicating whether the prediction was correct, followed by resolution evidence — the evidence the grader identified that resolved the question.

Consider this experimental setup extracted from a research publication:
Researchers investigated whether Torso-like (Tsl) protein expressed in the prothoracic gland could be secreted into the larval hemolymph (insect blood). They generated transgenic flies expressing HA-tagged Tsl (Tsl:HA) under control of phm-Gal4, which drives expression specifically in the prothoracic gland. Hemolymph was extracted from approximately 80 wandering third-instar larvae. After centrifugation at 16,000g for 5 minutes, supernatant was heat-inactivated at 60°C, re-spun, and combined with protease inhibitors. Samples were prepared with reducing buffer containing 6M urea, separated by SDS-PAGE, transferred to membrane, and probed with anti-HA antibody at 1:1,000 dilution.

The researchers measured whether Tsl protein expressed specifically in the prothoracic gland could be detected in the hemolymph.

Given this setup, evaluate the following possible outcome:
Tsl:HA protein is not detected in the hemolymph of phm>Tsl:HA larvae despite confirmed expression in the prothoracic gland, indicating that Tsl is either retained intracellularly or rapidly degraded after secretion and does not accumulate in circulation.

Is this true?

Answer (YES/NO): NO